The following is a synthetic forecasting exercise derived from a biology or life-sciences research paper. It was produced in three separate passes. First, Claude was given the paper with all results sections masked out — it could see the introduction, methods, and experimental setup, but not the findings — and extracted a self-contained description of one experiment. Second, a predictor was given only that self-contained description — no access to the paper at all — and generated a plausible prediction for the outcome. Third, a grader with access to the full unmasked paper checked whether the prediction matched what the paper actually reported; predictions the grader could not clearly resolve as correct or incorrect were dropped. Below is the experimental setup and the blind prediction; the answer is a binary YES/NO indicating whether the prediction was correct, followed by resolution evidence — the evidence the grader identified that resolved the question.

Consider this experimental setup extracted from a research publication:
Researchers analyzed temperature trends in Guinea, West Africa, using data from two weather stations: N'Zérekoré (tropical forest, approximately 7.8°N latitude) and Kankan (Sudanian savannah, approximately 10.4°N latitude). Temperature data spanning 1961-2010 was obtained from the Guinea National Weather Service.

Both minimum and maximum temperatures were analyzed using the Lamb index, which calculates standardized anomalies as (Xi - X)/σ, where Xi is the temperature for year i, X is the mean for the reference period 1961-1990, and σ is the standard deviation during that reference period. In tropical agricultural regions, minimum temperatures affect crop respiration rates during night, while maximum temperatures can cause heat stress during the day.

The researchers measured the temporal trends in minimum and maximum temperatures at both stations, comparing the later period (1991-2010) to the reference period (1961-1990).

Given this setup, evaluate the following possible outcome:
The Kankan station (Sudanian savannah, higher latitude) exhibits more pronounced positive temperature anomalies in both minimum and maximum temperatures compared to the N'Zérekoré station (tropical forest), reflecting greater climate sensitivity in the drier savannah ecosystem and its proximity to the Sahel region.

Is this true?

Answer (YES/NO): NO